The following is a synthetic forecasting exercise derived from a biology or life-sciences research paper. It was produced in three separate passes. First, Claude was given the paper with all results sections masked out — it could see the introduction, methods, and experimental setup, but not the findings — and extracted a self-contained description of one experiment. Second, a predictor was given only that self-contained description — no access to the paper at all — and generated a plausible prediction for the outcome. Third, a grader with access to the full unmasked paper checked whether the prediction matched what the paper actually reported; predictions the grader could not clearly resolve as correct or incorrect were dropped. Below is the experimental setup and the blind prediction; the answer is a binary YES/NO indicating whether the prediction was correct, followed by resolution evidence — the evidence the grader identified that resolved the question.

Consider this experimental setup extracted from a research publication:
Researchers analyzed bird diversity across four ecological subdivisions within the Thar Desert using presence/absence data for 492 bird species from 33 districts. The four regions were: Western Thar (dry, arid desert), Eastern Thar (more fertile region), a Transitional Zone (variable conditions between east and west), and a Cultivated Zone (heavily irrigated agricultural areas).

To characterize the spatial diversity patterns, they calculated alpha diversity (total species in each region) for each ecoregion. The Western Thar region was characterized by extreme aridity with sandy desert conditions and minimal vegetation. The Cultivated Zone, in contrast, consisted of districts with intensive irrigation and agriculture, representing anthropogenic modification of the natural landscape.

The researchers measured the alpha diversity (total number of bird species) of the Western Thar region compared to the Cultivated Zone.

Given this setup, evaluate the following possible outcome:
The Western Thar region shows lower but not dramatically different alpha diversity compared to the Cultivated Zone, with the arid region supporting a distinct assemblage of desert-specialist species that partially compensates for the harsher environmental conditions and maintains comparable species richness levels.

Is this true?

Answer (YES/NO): NO